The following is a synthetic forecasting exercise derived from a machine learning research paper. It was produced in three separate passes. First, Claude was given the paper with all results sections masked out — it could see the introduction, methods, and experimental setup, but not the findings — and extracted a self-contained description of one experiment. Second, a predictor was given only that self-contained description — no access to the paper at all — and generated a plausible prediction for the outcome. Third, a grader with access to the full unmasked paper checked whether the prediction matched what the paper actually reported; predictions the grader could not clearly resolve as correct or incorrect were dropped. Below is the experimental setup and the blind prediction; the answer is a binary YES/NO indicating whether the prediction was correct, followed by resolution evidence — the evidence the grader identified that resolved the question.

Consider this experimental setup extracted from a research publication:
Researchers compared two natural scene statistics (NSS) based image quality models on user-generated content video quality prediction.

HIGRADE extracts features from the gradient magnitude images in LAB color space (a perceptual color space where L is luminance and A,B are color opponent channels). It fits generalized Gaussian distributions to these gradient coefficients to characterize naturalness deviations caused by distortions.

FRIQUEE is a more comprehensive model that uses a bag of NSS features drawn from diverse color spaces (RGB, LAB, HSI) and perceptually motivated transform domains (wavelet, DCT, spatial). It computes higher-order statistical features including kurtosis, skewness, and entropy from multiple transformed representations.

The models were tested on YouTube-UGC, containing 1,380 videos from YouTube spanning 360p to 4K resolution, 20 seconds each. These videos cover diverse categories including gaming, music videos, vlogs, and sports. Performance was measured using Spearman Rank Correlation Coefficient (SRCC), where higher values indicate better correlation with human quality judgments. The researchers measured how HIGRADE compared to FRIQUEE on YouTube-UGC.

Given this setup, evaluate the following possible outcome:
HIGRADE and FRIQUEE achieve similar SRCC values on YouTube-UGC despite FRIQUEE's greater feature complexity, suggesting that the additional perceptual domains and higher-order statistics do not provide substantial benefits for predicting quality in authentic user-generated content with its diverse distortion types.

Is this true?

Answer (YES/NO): NO